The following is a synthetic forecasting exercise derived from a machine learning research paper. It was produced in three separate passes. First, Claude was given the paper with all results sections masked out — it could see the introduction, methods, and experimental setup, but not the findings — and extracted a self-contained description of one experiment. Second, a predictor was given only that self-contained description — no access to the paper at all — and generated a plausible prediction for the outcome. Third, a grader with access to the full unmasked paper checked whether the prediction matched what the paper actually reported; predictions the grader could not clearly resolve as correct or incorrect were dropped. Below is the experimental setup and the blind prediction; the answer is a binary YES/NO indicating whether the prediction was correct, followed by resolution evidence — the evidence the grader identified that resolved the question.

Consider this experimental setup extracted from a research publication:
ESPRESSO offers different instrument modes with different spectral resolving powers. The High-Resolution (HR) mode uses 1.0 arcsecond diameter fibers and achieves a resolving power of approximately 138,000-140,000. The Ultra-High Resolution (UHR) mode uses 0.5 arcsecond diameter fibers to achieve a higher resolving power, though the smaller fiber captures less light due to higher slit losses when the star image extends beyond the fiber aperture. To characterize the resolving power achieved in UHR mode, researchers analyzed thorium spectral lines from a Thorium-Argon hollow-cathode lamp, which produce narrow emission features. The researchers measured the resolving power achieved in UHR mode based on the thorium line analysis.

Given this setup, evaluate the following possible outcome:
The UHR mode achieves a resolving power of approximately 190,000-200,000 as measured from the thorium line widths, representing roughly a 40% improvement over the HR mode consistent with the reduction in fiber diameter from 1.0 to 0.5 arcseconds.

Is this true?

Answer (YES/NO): NO